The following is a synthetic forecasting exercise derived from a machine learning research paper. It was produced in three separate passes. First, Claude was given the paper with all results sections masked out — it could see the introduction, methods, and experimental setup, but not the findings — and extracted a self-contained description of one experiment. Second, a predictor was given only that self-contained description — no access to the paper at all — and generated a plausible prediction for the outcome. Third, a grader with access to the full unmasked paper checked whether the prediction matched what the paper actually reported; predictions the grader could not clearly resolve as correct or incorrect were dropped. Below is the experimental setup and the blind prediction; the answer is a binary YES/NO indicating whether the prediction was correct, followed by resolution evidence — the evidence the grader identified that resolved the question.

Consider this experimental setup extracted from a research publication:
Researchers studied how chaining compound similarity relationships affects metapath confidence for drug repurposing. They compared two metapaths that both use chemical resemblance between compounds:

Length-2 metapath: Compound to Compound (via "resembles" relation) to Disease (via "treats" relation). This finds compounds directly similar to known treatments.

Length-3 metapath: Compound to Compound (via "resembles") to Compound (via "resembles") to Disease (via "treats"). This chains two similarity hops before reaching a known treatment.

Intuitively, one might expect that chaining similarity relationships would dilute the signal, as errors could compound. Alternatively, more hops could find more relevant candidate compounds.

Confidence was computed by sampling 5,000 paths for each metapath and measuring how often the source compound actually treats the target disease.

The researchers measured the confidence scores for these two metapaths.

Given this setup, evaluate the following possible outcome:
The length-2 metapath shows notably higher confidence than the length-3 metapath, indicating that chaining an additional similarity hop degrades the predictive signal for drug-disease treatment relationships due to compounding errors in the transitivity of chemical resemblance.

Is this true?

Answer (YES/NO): NO